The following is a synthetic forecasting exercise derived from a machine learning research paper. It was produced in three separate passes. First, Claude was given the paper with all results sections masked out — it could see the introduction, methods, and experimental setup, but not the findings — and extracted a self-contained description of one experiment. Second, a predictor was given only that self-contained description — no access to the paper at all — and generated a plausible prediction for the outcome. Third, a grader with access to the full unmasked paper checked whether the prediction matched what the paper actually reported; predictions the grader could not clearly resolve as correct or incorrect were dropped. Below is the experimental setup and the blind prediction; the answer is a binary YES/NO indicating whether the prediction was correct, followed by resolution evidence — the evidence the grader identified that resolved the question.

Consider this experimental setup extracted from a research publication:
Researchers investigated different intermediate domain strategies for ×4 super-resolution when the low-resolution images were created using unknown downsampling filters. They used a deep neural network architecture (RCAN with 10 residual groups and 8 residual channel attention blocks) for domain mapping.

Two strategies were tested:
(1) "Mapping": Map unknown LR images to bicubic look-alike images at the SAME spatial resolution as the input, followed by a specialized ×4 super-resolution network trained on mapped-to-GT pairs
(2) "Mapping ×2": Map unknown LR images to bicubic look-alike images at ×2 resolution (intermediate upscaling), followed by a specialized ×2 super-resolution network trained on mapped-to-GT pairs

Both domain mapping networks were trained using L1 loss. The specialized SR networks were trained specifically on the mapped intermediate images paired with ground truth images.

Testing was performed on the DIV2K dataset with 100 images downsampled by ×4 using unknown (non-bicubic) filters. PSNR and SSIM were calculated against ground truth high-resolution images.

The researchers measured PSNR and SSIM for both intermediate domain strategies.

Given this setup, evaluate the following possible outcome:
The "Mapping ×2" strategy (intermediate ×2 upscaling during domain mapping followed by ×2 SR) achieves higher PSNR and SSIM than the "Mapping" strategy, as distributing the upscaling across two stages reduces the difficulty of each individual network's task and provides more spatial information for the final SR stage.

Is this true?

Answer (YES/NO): YES